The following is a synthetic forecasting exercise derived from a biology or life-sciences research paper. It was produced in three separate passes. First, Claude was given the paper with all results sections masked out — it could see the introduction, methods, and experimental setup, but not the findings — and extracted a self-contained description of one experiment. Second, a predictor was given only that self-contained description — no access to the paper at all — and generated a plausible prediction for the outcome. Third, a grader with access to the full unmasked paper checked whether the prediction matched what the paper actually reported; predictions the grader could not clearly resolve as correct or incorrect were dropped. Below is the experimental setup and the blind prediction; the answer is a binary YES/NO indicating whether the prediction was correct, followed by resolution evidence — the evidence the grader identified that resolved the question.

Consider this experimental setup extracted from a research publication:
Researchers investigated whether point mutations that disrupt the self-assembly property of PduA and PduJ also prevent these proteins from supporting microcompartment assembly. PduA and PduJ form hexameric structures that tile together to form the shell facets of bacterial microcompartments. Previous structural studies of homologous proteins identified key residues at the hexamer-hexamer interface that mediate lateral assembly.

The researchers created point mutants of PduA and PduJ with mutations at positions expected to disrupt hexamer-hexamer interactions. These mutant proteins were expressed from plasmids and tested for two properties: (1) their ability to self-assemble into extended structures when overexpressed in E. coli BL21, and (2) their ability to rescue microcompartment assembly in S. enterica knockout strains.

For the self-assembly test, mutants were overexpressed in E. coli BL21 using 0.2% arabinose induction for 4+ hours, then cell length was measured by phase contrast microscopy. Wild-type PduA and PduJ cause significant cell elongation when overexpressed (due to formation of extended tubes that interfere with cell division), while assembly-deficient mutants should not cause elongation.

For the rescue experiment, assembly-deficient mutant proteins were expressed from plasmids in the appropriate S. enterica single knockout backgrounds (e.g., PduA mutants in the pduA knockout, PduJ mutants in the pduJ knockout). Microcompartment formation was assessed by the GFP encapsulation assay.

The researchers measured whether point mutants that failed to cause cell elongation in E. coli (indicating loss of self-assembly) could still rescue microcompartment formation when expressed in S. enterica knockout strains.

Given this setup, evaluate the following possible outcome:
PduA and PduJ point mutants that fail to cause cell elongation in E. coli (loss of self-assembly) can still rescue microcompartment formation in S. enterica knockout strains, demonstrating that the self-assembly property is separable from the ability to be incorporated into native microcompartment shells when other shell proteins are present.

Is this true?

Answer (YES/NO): NO